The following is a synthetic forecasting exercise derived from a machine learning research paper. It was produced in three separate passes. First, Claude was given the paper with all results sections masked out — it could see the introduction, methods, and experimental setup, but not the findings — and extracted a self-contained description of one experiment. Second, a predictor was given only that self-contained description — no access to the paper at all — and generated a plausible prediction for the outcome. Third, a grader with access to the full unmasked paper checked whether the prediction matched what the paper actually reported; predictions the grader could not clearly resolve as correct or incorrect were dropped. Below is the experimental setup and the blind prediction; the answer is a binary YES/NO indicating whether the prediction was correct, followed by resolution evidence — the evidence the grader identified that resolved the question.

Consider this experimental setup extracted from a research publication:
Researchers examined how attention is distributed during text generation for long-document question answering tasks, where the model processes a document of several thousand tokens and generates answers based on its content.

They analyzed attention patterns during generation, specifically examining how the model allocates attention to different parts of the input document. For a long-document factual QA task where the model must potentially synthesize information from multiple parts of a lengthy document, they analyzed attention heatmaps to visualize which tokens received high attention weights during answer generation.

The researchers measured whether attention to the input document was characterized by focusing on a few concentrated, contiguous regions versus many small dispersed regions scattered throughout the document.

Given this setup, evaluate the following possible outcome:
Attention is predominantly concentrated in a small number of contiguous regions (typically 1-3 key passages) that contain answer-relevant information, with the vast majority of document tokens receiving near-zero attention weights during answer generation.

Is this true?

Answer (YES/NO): NO